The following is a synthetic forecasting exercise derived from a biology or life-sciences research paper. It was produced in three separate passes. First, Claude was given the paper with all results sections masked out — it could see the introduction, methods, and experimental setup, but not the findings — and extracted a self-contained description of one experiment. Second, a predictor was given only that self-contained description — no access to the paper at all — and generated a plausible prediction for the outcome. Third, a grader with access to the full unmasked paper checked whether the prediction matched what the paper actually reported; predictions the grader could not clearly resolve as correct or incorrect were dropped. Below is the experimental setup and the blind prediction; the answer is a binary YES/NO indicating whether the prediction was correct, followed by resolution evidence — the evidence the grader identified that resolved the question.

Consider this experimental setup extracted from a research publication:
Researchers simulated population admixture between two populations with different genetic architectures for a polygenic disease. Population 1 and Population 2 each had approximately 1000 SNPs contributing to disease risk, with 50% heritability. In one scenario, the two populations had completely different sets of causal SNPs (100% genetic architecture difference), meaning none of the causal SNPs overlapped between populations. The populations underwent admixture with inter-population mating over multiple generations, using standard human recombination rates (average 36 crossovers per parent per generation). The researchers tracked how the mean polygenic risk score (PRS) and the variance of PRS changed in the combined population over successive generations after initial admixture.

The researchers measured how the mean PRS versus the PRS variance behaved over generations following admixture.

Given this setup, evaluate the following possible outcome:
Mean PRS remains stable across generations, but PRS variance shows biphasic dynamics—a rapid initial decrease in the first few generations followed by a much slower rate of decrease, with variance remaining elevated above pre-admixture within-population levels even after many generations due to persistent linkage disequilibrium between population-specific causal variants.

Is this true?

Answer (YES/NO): NO